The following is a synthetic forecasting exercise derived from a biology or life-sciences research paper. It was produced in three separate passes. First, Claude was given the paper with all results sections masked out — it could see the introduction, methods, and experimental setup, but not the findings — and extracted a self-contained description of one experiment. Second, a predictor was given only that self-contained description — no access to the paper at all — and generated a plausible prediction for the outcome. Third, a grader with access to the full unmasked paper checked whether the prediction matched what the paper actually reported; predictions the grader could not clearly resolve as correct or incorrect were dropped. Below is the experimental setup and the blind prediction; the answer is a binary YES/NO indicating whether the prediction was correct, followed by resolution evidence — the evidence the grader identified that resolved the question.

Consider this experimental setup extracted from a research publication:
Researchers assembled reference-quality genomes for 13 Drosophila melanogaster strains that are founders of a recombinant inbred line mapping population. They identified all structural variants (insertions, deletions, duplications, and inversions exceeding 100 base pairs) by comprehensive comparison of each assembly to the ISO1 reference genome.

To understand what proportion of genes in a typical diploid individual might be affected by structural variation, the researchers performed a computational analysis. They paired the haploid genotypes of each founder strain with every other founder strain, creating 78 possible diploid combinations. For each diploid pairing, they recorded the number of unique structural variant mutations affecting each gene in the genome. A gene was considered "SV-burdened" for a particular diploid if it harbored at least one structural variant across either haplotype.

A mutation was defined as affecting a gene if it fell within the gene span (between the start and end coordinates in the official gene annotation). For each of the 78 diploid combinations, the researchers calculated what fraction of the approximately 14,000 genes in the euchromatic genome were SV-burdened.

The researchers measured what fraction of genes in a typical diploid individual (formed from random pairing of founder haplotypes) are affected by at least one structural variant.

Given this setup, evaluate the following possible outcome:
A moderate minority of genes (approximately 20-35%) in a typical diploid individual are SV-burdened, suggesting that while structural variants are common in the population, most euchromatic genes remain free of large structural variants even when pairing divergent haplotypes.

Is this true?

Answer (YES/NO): NO